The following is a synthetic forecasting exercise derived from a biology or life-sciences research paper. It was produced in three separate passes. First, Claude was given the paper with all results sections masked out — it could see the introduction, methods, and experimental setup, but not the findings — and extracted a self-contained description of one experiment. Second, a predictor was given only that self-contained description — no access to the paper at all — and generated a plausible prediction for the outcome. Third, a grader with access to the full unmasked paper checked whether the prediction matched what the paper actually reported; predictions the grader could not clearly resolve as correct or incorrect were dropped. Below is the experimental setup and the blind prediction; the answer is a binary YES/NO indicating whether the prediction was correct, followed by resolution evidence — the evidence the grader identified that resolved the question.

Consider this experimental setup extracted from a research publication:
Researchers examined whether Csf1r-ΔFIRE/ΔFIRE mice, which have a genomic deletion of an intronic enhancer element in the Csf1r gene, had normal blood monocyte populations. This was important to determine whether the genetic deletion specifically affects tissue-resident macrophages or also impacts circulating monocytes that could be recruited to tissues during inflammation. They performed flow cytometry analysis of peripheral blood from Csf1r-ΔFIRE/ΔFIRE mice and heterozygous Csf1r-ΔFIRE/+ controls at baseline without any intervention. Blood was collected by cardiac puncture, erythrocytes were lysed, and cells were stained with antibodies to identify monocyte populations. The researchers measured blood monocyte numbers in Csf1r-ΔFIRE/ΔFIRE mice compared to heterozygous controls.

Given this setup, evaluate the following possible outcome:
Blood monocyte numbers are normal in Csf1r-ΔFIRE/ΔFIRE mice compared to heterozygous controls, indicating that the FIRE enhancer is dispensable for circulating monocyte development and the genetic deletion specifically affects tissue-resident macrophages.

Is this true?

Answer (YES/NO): YES